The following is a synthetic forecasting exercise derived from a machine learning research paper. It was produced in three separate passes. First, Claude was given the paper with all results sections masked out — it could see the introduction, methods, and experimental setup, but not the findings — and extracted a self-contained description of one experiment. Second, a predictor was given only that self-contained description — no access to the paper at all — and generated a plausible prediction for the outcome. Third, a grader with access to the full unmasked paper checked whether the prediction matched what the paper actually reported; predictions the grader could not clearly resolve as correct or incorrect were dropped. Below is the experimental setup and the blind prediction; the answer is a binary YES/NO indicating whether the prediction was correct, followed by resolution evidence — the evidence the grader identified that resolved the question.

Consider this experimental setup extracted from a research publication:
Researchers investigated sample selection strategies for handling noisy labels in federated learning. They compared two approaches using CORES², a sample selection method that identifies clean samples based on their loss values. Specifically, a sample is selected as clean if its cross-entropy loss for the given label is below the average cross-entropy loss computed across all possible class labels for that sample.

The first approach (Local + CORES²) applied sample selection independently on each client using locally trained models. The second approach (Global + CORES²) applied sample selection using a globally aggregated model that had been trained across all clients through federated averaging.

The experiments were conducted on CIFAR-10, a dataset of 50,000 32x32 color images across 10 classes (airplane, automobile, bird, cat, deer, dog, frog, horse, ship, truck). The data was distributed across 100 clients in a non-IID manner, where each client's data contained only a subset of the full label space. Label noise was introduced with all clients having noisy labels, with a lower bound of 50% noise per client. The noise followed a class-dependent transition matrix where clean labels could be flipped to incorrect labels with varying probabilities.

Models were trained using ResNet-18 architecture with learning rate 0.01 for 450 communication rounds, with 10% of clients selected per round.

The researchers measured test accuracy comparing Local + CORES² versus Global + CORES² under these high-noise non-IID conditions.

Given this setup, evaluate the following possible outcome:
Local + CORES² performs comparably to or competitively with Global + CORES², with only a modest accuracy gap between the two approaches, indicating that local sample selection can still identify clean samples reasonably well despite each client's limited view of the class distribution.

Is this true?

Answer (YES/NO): NO